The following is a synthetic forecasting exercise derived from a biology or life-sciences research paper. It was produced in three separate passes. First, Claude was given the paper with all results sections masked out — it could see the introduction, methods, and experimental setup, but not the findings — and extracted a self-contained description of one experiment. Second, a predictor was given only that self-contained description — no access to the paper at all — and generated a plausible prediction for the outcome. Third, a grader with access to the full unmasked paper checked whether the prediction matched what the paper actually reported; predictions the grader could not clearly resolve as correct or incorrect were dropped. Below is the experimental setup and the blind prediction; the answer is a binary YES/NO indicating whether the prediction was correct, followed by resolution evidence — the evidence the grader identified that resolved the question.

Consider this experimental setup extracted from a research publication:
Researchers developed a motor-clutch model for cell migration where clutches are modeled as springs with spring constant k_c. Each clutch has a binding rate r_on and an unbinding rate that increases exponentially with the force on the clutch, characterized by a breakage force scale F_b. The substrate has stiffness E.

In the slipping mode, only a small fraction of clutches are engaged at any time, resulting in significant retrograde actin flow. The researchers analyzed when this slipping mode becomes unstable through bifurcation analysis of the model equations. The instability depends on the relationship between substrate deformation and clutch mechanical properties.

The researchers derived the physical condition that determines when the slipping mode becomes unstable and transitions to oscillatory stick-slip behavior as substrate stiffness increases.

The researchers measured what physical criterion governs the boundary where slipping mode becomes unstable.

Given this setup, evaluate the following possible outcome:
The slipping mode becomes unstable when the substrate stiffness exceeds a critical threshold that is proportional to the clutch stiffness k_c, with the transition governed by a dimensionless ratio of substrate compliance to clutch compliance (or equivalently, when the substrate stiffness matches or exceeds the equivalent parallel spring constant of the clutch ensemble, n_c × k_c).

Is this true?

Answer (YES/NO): NO